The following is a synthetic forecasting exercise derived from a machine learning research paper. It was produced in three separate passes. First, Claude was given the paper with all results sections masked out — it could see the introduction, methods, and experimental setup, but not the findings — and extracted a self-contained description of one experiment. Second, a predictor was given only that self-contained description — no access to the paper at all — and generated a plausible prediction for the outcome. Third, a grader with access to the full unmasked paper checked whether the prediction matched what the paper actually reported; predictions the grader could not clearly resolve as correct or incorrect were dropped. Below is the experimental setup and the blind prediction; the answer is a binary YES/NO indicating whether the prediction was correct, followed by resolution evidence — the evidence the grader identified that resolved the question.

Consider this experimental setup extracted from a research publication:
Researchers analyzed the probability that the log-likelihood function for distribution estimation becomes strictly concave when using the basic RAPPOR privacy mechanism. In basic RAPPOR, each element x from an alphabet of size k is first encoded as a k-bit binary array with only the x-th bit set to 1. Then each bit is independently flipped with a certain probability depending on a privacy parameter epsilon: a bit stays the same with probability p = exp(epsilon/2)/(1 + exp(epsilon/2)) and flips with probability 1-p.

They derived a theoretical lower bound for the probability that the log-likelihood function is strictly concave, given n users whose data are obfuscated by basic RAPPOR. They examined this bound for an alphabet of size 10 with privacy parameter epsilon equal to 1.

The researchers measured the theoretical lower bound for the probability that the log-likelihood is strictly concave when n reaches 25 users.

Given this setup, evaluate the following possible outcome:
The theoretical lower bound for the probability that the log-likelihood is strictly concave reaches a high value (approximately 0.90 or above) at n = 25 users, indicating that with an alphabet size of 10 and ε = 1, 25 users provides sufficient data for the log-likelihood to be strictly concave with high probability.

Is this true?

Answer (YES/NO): YES